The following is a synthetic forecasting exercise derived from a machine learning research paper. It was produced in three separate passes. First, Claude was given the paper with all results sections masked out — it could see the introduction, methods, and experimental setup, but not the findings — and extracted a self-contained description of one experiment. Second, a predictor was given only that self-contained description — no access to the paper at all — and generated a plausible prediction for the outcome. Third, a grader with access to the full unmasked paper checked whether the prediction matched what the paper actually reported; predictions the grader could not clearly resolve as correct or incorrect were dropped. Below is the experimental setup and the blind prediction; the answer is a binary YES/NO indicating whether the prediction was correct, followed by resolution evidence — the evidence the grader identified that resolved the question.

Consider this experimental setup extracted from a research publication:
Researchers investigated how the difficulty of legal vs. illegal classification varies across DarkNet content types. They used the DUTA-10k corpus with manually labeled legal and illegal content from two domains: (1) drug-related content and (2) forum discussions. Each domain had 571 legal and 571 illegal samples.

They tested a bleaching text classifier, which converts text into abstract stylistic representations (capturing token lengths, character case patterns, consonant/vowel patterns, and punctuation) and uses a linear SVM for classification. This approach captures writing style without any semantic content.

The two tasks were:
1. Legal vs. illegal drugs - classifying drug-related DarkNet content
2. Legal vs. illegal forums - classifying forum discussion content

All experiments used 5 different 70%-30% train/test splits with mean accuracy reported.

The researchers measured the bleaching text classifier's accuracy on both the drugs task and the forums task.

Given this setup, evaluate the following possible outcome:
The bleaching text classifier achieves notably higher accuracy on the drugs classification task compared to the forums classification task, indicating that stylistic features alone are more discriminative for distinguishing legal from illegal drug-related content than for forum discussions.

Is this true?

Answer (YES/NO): YES